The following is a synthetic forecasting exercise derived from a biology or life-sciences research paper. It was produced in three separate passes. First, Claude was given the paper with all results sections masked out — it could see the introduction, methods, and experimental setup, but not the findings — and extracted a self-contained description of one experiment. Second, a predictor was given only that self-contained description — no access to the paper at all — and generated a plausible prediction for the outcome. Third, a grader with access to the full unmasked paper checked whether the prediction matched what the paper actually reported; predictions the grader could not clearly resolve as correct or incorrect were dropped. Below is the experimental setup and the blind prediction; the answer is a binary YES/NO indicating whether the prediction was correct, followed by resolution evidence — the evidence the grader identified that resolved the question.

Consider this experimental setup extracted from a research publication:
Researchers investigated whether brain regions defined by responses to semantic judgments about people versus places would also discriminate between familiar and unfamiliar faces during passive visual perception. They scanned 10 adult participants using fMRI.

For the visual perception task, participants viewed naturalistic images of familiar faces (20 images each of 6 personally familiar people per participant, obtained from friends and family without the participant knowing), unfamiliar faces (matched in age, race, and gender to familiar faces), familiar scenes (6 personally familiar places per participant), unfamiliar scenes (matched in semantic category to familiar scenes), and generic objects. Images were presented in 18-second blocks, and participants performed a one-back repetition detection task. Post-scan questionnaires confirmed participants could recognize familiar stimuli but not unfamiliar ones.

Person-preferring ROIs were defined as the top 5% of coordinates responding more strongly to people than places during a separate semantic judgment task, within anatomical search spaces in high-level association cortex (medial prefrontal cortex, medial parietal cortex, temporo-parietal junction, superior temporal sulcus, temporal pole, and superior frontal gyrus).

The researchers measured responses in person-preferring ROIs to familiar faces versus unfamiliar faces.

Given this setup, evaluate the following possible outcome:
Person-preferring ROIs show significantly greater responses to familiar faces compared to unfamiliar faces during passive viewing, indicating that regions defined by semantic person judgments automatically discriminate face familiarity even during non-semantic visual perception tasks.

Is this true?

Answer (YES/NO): YES